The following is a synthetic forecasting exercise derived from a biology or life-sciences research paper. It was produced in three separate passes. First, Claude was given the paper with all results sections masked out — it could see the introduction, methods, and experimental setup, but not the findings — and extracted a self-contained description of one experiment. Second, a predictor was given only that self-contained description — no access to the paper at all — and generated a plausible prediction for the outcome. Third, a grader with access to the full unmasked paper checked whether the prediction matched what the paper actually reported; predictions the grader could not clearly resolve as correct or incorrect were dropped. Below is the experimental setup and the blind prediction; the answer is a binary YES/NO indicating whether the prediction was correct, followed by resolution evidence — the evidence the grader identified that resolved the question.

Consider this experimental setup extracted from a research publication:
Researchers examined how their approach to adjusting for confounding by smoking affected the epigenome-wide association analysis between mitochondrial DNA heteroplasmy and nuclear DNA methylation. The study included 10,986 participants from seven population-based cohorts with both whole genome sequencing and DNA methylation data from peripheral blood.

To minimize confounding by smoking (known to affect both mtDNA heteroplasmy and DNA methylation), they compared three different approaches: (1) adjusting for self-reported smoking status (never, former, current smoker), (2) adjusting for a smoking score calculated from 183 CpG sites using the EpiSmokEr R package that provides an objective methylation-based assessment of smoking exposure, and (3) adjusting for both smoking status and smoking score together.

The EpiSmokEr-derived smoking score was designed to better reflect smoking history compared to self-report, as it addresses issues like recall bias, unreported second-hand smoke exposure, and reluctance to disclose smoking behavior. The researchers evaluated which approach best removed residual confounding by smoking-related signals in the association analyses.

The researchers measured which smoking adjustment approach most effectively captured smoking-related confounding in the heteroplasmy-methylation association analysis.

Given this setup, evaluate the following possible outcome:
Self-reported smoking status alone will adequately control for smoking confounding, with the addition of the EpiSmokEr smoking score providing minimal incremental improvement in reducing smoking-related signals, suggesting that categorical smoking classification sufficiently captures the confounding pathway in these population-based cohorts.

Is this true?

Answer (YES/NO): NO